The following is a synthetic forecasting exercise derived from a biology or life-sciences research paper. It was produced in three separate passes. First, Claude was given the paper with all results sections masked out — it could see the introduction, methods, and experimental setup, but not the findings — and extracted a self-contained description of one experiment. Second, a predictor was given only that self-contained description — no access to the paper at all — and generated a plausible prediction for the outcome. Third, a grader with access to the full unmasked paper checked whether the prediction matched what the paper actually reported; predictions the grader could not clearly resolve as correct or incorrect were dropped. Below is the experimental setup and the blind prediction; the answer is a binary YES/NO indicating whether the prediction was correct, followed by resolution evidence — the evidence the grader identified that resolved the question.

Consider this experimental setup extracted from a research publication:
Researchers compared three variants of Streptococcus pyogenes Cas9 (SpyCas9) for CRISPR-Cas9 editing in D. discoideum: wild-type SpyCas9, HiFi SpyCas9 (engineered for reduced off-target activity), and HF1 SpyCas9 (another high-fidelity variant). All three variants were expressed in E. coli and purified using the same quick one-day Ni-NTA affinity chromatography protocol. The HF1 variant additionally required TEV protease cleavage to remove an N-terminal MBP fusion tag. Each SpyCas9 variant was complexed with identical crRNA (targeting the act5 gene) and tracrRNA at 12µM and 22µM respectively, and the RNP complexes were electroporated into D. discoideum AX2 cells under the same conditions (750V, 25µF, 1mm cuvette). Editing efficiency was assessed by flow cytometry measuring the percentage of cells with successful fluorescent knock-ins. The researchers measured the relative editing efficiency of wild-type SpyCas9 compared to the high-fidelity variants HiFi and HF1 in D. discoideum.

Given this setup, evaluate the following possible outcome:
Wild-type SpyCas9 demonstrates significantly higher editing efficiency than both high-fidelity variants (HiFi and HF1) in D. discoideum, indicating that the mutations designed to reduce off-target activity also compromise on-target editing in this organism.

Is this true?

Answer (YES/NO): YES